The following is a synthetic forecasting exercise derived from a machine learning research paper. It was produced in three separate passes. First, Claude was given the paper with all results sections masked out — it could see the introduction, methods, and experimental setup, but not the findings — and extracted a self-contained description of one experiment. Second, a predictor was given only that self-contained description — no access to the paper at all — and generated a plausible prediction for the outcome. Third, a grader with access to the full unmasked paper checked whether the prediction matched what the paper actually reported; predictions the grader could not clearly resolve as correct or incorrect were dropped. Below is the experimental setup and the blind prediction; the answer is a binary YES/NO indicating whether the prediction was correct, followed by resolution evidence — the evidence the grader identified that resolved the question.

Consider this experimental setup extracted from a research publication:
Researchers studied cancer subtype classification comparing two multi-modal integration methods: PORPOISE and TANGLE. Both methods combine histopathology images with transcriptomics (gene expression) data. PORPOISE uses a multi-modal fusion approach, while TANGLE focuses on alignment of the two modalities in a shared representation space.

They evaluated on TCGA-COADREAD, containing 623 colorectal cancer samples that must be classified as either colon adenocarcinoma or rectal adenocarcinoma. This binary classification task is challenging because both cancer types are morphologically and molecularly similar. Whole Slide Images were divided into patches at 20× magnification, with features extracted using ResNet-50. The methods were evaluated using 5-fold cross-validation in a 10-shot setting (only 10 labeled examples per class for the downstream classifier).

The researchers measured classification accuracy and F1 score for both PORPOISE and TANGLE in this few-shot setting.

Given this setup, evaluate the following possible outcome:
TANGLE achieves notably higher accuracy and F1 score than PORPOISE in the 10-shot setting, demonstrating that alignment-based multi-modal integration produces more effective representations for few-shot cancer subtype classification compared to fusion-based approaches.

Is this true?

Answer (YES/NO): NO